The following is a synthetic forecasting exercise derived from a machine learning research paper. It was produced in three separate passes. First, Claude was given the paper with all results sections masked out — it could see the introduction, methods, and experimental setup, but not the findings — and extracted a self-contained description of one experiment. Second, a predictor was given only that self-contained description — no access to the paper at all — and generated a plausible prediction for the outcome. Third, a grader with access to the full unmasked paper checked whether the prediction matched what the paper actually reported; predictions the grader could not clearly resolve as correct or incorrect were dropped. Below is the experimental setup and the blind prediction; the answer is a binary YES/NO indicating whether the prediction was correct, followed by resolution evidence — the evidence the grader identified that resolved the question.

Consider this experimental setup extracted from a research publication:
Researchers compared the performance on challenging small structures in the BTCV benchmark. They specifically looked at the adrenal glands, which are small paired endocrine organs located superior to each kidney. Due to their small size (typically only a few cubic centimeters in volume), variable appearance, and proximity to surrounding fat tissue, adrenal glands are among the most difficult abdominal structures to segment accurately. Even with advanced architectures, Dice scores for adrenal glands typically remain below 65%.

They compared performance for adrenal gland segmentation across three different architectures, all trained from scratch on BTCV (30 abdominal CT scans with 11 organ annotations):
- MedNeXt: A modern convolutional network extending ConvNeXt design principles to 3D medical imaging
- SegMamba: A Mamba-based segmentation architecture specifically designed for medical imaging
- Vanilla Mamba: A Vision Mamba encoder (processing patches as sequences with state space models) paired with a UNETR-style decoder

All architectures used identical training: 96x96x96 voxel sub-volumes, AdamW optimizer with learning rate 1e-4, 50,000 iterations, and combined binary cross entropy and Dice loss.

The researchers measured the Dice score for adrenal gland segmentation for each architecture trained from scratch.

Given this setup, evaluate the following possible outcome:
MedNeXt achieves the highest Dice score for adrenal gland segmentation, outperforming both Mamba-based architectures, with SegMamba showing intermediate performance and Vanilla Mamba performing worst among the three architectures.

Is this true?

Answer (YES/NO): NO